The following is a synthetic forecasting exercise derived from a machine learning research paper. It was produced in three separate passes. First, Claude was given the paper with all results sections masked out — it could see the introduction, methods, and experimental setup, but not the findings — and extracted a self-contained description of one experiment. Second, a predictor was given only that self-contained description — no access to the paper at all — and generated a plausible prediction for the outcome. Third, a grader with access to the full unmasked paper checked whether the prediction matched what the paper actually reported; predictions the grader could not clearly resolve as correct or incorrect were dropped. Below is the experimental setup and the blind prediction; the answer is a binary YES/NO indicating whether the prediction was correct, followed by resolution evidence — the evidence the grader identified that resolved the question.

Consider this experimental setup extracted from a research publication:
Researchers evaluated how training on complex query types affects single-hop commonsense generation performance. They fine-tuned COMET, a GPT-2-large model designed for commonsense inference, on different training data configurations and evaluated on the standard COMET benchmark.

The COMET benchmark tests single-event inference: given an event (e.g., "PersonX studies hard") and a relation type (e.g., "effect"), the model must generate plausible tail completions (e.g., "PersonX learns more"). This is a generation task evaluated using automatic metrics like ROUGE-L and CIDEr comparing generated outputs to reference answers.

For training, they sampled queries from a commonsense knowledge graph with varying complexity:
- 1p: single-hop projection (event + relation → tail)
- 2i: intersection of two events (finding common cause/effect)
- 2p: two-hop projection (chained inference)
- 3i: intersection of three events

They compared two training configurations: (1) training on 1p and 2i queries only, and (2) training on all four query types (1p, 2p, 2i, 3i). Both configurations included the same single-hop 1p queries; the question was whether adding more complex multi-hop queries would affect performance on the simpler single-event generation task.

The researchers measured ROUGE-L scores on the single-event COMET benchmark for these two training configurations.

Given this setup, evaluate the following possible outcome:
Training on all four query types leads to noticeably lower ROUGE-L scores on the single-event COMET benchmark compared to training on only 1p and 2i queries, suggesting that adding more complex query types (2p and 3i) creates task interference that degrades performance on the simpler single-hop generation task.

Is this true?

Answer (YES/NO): NO